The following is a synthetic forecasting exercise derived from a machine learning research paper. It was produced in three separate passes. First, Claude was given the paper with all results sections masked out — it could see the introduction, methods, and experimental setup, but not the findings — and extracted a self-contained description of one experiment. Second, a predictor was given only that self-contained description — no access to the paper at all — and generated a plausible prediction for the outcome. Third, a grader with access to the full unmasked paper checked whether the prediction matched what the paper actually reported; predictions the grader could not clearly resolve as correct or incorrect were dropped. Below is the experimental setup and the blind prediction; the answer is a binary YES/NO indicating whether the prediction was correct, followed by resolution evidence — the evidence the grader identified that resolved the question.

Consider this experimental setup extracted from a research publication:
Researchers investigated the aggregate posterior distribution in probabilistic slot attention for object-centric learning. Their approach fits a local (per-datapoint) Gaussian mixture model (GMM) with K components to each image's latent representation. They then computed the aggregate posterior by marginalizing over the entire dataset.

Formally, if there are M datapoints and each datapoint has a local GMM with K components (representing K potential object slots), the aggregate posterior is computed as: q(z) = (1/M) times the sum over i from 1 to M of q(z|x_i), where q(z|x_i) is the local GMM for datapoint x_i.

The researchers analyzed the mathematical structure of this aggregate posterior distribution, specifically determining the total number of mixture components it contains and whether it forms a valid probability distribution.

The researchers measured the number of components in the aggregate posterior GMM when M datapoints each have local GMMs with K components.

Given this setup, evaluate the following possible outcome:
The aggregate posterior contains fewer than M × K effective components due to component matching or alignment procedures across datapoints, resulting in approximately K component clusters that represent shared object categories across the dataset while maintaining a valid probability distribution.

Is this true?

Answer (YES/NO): NO